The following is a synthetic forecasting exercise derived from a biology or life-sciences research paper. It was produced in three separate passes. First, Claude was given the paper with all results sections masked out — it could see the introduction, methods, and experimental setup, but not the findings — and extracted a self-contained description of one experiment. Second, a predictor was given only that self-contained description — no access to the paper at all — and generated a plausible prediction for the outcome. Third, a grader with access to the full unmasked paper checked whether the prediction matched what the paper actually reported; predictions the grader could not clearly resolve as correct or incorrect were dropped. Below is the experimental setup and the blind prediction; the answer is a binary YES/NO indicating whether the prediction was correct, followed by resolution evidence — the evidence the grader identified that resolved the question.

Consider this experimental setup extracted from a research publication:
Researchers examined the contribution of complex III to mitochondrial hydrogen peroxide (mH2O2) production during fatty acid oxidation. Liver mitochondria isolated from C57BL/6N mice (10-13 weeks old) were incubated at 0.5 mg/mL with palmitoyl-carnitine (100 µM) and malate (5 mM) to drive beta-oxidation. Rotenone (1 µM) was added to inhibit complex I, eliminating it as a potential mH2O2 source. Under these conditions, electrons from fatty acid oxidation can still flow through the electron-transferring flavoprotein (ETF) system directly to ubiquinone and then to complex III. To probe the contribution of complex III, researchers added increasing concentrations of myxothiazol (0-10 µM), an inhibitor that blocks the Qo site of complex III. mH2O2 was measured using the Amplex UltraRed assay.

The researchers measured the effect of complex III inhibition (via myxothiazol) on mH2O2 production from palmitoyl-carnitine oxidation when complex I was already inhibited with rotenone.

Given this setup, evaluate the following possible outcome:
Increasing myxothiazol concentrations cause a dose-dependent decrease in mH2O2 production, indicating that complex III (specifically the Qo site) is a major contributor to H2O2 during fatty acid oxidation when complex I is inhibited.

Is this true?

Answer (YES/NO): NO